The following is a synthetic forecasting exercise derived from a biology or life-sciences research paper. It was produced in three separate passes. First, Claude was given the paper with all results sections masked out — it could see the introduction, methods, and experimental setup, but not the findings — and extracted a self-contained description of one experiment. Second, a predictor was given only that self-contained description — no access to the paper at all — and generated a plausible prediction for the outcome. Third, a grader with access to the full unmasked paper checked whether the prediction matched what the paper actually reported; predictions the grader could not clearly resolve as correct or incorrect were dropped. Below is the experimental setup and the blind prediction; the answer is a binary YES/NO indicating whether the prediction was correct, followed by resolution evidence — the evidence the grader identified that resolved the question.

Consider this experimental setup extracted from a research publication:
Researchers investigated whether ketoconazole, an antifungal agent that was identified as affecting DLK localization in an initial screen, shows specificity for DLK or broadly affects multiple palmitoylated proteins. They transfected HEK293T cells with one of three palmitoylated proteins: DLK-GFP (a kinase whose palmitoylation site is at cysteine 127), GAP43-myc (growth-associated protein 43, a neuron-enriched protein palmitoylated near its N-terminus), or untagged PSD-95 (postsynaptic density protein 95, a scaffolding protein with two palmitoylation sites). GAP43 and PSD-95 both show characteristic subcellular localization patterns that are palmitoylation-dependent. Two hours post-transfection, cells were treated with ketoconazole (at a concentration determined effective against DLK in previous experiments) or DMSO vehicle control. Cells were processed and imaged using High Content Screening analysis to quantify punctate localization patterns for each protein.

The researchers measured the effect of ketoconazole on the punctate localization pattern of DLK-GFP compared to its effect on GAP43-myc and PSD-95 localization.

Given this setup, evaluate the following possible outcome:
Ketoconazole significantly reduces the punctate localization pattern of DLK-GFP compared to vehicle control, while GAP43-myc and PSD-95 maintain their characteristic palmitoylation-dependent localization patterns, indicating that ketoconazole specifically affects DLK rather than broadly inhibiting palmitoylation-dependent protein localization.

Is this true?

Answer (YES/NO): NO